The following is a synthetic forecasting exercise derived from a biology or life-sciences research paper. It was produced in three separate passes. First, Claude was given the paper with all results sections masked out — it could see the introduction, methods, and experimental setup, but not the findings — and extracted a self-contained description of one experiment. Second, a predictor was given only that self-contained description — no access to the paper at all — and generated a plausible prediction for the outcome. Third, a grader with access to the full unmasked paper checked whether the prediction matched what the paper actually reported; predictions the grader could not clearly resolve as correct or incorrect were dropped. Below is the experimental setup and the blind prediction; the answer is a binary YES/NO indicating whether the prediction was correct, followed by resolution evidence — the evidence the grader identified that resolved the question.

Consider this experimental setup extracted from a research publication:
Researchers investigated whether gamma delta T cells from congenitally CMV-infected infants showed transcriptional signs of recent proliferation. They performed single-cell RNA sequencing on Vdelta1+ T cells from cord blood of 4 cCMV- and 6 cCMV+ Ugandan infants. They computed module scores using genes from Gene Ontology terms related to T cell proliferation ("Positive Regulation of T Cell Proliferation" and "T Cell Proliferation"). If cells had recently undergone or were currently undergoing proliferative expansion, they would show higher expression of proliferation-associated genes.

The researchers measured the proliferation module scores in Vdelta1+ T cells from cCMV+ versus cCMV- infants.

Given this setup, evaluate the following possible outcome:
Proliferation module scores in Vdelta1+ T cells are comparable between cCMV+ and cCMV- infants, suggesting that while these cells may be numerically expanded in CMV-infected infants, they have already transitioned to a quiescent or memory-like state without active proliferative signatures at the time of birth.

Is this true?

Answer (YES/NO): NO